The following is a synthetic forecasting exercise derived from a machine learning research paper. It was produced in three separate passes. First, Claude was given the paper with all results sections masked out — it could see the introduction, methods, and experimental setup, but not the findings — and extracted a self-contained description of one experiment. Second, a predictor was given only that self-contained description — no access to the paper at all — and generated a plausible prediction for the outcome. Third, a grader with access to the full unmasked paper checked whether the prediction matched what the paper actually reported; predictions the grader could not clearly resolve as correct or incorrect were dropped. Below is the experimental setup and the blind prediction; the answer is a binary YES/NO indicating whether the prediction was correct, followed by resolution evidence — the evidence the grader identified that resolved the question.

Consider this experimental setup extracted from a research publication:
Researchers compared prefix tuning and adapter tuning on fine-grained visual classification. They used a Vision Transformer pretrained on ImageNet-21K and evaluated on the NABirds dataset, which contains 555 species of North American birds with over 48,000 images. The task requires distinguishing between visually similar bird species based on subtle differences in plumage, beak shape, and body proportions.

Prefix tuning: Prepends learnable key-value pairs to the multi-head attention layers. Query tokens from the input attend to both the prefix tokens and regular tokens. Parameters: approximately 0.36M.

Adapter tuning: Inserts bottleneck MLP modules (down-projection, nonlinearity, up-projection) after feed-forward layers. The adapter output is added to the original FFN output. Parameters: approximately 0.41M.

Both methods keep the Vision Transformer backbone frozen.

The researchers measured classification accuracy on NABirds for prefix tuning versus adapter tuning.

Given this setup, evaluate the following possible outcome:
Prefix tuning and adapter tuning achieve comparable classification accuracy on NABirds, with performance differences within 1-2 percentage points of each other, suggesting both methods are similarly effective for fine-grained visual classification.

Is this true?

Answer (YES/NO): NO